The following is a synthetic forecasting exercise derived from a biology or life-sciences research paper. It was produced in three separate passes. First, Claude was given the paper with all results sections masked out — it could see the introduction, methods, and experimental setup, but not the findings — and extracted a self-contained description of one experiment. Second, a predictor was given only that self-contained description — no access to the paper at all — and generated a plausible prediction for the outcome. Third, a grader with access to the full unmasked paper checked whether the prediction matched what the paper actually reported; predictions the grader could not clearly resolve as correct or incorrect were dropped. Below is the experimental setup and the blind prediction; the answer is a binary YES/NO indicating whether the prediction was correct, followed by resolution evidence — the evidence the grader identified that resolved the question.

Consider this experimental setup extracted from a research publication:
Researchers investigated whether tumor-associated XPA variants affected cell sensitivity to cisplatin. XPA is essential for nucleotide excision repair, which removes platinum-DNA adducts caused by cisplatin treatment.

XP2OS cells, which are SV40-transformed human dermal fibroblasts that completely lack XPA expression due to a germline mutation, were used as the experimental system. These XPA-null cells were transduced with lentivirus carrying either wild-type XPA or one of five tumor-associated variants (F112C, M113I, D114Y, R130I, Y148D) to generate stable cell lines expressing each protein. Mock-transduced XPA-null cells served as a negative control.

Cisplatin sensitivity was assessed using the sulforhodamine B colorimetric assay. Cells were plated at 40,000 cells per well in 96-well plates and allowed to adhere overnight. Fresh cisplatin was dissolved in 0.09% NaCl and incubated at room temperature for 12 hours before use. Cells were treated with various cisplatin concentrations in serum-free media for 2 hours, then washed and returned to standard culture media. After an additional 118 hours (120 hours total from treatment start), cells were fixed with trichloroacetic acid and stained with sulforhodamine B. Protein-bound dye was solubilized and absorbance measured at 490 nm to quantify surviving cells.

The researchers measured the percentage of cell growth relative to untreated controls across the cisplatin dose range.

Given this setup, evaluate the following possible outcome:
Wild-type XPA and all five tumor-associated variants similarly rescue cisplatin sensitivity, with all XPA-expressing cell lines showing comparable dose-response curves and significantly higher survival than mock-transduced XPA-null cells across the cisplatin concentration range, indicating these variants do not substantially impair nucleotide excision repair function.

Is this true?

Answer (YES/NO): NO